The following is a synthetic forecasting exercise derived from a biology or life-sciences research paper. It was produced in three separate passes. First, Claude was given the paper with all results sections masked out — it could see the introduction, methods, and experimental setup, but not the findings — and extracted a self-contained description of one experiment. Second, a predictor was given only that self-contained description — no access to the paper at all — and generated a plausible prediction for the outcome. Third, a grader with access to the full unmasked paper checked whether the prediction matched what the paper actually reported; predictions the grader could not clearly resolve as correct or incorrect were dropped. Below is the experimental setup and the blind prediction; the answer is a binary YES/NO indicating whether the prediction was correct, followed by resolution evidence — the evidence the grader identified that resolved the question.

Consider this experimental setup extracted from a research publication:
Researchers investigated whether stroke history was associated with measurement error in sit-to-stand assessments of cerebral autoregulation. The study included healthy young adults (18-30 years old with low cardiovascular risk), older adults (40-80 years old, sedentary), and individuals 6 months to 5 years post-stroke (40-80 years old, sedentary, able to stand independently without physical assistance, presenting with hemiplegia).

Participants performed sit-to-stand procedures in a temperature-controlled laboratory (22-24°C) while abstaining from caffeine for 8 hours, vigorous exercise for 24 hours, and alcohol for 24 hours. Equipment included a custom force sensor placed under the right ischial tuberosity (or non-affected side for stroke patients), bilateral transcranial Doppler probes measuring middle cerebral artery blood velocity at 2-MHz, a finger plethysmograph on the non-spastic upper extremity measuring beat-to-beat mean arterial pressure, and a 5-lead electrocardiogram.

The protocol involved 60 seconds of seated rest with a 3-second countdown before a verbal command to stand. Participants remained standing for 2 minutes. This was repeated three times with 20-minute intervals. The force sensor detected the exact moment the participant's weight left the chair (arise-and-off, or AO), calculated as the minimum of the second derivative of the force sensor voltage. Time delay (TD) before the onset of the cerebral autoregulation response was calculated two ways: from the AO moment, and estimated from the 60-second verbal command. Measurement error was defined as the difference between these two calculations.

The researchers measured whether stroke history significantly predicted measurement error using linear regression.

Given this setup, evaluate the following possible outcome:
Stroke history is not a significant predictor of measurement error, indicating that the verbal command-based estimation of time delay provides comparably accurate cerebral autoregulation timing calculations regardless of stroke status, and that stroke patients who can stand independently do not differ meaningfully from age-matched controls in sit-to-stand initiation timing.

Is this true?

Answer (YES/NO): YES